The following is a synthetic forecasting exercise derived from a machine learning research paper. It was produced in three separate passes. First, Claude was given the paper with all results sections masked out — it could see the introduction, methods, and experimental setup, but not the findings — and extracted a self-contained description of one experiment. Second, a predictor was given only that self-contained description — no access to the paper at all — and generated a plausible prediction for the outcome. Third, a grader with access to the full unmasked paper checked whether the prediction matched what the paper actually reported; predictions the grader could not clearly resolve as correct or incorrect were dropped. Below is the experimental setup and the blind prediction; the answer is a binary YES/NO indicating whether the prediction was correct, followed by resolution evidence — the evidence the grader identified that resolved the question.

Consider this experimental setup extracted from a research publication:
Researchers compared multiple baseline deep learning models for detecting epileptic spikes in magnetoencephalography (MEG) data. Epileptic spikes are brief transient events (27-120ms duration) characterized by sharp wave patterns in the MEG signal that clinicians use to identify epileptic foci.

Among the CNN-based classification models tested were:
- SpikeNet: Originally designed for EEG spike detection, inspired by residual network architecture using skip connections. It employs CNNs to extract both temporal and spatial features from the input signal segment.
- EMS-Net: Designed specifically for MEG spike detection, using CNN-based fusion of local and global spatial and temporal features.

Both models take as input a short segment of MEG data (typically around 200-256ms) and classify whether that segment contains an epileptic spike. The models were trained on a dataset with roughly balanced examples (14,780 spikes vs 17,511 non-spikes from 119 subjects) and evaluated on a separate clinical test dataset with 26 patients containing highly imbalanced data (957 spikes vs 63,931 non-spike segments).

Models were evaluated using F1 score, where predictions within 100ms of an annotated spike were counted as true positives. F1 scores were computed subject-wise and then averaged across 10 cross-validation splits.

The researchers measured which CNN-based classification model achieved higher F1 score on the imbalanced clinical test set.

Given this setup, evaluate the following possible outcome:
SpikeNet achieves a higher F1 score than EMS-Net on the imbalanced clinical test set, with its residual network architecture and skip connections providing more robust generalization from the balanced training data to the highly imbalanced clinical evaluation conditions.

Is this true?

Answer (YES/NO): NO